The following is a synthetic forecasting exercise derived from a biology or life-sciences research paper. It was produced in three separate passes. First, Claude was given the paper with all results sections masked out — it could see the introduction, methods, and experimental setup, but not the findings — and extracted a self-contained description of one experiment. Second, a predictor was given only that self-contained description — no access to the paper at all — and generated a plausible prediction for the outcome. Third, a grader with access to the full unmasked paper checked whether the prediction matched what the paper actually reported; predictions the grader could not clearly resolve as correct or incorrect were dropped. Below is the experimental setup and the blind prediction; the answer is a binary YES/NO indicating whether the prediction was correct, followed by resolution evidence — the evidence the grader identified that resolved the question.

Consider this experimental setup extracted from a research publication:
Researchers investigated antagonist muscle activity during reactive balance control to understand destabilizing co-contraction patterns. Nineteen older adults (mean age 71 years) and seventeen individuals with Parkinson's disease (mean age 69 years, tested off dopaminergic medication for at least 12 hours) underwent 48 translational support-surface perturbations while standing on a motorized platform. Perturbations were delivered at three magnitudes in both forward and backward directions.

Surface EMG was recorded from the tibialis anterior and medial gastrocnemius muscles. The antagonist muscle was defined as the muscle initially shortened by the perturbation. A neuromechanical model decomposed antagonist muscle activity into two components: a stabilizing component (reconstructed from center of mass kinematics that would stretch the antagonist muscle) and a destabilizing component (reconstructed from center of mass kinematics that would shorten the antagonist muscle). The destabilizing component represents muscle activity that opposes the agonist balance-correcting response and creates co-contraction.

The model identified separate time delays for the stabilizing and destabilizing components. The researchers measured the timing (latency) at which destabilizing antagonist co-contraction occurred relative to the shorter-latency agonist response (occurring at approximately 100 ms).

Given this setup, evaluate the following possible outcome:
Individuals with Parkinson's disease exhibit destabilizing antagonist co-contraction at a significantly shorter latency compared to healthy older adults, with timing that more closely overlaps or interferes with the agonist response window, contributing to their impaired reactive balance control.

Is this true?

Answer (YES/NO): NO